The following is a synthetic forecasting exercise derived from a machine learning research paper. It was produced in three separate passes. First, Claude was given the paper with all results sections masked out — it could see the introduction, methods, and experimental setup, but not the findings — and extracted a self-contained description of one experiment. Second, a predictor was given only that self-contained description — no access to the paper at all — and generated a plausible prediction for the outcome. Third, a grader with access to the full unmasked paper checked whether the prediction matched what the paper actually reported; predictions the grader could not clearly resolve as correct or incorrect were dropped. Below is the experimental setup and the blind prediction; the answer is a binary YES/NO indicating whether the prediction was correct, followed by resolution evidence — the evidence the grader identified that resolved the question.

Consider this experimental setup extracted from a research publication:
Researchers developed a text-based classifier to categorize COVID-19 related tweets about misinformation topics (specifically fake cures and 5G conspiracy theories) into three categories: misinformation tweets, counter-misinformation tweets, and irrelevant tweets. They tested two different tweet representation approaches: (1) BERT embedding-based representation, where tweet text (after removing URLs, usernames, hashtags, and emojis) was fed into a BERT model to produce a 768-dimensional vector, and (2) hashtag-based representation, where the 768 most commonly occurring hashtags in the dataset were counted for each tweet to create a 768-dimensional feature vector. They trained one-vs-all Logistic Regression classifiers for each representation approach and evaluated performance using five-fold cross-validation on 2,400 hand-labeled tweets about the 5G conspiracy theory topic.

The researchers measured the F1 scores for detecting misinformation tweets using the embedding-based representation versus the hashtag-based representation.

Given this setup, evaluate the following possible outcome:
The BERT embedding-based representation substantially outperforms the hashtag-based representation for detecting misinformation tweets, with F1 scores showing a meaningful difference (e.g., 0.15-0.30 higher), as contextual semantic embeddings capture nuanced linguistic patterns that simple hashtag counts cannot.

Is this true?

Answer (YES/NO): YES